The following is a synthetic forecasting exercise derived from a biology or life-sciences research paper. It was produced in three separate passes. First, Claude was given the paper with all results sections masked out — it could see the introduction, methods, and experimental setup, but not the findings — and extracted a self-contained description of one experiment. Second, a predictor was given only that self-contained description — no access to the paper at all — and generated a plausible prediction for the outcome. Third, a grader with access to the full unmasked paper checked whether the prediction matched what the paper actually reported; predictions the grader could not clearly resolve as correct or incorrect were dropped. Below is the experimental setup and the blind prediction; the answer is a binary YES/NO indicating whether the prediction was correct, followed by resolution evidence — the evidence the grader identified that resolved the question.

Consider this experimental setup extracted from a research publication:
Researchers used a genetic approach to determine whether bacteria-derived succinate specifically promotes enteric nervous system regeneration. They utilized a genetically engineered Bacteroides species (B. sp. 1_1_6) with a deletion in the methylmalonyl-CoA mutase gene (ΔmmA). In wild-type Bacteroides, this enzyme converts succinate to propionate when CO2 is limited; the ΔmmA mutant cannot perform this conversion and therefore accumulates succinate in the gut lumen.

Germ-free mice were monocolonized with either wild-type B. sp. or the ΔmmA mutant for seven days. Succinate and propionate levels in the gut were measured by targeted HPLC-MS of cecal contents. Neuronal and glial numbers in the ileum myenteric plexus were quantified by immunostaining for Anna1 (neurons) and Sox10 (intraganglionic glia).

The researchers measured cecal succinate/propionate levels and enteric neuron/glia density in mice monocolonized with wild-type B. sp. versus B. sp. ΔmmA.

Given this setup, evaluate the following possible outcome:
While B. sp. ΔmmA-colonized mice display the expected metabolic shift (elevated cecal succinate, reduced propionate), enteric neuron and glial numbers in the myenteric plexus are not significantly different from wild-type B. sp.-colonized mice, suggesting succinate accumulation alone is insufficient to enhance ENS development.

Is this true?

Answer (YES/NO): NO